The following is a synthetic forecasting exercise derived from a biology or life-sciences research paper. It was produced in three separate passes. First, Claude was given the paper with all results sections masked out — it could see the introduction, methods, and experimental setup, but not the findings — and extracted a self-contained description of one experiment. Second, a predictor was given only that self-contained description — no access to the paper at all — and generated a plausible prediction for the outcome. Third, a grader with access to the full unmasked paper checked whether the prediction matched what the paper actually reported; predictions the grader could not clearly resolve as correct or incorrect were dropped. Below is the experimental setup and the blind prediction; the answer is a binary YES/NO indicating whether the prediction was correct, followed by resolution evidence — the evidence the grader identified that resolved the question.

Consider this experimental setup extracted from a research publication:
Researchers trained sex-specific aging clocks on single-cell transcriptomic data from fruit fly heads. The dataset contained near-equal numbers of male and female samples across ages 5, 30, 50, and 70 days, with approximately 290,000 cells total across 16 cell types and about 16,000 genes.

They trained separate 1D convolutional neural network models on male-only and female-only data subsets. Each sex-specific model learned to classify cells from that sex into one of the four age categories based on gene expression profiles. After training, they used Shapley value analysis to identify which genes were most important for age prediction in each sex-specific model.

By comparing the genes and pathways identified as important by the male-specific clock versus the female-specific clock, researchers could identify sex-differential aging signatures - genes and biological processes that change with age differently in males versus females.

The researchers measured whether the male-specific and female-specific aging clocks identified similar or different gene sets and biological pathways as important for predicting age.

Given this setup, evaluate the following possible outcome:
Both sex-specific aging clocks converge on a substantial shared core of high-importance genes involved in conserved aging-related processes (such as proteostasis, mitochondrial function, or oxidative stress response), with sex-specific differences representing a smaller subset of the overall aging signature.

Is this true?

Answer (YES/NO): NO